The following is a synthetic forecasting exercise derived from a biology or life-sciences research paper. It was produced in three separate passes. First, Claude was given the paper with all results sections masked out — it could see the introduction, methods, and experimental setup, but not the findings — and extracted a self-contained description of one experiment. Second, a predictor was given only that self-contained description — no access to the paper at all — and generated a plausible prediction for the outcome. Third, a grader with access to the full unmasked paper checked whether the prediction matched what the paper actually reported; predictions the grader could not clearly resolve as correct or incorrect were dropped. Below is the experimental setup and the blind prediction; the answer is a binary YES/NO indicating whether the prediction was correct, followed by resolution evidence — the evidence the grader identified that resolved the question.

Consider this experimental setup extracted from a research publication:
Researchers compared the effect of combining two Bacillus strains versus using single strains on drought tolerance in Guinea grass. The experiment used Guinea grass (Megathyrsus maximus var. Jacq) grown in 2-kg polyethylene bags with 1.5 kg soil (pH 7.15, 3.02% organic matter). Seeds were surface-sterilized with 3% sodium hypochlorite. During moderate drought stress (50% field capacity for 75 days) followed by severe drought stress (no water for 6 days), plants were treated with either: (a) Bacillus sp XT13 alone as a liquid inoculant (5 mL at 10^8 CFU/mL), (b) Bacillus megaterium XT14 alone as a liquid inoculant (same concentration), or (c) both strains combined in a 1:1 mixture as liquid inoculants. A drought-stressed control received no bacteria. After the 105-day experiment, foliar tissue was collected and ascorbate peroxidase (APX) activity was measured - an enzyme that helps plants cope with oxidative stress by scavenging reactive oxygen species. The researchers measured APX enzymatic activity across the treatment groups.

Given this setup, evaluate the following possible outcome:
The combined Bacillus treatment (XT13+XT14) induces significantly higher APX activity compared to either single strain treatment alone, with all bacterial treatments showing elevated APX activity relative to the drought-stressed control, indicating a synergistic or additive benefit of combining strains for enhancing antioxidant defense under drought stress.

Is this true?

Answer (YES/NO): NO